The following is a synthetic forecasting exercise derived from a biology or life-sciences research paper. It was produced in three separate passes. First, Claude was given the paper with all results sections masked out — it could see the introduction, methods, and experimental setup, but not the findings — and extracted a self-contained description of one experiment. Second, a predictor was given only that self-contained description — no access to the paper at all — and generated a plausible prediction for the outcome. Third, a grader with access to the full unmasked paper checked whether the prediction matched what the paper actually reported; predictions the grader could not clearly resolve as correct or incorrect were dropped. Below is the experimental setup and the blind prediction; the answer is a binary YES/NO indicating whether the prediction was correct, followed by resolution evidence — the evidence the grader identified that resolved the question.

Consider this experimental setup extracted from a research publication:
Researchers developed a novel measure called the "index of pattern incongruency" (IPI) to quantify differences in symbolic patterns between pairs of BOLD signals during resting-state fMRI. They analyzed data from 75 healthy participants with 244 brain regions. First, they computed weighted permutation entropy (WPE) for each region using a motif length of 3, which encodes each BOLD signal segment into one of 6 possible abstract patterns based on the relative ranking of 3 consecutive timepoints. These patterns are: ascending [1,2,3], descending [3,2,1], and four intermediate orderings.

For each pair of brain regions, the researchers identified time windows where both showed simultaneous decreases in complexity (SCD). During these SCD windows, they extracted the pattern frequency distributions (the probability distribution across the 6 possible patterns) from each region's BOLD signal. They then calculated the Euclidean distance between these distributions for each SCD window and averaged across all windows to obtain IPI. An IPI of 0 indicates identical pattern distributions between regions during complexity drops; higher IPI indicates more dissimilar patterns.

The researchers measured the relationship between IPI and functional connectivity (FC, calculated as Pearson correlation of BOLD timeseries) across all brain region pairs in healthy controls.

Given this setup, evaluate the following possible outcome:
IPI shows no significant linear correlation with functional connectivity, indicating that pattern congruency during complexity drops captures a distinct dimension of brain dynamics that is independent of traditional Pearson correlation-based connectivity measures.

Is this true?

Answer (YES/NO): NO